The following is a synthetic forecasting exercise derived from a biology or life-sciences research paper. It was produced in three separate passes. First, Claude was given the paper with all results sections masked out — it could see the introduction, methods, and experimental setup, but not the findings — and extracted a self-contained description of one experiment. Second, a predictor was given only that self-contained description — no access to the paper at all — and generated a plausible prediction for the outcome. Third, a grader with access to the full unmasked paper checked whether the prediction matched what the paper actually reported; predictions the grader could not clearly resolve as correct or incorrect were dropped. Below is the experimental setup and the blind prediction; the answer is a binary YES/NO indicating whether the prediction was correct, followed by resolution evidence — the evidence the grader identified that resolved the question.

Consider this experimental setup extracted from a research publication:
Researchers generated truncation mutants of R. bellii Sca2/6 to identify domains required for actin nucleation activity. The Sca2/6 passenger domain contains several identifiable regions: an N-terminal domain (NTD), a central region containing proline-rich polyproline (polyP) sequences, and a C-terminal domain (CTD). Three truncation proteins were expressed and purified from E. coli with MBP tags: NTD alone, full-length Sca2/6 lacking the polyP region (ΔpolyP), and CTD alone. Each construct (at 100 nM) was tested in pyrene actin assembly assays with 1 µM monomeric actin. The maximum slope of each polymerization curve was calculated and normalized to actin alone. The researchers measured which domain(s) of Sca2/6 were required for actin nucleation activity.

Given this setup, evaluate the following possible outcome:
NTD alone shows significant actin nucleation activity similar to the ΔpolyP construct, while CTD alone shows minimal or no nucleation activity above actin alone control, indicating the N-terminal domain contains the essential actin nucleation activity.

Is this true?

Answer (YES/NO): NO